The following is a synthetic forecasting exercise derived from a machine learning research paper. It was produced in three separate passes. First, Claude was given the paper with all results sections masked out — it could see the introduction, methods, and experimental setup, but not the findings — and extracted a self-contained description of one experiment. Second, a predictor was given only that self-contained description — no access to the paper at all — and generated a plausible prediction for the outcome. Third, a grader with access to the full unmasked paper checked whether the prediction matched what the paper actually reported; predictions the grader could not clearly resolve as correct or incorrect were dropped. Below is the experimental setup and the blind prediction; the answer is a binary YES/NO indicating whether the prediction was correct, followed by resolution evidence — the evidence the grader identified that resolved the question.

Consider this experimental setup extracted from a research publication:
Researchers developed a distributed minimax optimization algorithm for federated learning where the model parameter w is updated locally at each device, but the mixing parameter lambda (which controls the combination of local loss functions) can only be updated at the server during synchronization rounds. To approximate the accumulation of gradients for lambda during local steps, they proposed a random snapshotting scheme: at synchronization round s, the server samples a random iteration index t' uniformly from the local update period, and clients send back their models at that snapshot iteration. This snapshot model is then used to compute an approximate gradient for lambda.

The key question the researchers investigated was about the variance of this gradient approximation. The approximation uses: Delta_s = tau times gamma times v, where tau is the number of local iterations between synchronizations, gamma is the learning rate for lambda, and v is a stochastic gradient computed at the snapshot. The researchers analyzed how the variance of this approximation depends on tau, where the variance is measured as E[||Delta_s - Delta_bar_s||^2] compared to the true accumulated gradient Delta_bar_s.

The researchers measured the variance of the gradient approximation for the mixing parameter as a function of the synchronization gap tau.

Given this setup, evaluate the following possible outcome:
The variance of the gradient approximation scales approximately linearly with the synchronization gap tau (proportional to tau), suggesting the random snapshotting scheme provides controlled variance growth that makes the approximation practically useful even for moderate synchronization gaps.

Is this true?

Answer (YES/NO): NO